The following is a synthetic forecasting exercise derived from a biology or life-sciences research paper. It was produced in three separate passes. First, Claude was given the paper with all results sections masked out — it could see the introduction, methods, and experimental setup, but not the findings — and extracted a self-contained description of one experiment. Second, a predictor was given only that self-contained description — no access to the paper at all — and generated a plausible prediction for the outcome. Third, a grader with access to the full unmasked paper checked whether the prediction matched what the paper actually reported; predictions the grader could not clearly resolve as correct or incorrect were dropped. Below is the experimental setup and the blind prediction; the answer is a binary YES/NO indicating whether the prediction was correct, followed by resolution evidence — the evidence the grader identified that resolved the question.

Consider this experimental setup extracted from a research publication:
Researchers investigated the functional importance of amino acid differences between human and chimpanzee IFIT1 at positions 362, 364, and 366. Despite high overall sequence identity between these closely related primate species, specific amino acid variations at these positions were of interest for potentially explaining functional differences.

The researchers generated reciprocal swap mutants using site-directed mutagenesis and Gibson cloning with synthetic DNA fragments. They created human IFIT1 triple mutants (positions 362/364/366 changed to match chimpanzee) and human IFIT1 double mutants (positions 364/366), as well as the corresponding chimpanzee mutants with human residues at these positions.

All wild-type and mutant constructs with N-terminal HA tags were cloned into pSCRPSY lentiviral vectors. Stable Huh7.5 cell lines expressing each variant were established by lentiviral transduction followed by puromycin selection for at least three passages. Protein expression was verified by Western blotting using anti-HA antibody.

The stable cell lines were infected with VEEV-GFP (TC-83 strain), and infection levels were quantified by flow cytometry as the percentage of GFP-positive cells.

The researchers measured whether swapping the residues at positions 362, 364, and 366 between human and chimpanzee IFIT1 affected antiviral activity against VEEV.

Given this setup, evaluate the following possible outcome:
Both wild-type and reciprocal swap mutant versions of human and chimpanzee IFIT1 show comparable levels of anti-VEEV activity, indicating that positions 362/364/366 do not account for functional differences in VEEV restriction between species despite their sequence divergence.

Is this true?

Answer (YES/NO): NO